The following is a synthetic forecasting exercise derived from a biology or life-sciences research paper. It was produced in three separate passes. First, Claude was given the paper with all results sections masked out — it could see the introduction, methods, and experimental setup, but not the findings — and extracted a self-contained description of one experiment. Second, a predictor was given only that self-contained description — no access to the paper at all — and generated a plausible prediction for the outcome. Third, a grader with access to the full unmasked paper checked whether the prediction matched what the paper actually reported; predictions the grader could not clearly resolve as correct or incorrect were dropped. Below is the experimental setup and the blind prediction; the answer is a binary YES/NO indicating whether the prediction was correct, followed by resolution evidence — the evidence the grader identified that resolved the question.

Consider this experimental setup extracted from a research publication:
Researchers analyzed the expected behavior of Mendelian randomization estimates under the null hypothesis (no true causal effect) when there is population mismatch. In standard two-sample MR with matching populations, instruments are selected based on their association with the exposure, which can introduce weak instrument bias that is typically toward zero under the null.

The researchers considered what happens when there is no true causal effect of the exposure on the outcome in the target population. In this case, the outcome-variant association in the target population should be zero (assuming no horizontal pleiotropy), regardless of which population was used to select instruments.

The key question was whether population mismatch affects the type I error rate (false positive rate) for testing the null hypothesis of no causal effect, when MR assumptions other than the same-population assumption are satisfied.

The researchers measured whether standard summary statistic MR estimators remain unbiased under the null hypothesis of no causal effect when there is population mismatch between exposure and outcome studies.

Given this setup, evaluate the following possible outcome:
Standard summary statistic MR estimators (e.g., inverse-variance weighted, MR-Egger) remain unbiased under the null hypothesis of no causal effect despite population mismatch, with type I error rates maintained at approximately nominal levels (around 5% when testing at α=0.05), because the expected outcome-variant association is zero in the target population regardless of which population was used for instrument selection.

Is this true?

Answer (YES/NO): YES